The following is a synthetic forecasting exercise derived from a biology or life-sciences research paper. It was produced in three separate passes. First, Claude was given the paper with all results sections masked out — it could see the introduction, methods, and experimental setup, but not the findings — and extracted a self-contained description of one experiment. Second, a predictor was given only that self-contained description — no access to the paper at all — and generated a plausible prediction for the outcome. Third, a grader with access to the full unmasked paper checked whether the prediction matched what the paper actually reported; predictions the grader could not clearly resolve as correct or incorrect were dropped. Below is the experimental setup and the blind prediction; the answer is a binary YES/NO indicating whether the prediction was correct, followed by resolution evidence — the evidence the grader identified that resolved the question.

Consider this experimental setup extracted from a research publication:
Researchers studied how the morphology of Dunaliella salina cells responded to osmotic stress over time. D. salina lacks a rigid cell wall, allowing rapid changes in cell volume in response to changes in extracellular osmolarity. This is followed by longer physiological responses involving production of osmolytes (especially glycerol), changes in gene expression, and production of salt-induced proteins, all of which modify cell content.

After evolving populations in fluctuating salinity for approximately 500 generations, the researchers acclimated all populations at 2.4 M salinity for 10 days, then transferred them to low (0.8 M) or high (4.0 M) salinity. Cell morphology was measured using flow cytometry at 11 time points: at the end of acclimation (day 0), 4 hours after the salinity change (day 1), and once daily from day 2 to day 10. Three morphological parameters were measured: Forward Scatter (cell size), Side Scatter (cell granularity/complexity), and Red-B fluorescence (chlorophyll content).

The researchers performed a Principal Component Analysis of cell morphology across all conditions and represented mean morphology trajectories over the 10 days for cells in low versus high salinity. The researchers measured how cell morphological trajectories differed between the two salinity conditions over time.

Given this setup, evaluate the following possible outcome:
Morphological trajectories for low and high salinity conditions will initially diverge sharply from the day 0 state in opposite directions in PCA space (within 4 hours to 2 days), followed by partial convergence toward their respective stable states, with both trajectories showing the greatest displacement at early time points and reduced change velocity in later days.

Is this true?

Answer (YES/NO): NO